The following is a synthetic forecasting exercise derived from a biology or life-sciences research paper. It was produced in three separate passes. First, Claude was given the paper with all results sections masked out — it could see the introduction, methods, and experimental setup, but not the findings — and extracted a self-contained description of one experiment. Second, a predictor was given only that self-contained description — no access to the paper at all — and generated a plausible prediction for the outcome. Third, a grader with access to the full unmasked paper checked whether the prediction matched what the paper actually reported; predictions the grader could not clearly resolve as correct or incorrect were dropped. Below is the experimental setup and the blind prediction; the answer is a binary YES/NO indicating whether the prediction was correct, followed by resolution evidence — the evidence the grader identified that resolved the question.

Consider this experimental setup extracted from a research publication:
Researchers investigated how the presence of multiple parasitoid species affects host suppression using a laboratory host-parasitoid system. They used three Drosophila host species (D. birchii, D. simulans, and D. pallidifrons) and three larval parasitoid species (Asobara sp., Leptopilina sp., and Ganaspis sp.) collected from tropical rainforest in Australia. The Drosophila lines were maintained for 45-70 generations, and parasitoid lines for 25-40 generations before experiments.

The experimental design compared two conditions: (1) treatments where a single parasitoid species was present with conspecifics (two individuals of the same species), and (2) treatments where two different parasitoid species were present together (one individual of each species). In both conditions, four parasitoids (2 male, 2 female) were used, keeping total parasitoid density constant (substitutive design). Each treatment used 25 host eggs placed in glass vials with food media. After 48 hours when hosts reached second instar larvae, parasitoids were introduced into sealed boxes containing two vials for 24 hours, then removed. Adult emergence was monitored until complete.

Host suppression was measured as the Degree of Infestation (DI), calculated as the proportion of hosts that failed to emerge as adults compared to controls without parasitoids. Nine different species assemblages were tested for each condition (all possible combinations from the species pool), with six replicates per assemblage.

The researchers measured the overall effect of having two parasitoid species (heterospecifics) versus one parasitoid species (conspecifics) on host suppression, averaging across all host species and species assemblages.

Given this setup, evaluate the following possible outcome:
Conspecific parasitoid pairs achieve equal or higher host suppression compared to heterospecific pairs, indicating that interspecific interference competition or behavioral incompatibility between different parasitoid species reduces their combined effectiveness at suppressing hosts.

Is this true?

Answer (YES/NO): NO